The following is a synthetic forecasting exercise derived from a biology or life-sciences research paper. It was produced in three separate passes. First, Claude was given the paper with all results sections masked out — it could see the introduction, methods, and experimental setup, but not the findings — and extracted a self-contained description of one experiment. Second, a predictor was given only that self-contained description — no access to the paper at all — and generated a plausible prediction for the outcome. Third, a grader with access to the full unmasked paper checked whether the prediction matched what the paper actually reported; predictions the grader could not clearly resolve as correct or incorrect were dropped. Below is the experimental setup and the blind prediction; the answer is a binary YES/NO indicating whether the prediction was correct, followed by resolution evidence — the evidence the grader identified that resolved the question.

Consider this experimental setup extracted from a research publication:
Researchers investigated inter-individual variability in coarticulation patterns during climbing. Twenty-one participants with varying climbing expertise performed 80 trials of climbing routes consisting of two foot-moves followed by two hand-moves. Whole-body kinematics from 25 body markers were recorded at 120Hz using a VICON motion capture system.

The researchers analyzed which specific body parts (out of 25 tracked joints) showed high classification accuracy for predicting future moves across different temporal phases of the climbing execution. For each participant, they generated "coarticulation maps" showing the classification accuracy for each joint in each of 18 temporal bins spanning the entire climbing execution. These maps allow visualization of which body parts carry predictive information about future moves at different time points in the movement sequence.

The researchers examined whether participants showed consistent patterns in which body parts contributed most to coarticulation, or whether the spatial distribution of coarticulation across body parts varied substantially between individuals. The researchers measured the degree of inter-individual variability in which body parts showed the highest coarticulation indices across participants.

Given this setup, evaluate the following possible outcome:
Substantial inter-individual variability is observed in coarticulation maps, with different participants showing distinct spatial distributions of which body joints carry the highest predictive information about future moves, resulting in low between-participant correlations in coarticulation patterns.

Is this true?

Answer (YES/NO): YES